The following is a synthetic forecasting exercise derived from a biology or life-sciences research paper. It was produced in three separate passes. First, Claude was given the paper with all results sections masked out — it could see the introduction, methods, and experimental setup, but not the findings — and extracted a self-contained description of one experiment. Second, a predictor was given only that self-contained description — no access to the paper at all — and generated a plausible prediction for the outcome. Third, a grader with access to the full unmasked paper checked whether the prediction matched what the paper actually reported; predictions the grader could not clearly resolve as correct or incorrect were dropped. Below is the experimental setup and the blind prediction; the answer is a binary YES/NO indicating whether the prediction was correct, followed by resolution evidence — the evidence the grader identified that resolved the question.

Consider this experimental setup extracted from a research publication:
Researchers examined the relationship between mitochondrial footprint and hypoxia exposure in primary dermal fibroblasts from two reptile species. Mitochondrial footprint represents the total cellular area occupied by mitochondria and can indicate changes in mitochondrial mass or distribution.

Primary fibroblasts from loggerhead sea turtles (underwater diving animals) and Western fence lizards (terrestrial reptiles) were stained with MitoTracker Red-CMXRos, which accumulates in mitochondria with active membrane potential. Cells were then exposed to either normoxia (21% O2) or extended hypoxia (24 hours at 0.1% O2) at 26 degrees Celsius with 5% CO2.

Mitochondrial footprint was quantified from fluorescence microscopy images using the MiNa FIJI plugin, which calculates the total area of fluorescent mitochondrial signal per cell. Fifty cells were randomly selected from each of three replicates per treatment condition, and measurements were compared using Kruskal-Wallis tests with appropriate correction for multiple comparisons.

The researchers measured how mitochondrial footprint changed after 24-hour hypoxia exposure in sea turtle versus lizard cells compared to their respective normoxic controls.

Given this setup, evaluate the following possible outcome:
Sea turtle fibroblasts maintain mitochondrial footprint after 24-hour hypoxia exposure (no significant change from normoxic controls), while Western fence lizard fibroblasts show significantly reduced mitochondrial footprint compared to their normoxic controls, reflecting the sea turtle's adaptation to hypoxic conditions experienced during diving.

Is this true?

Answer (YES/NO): NO